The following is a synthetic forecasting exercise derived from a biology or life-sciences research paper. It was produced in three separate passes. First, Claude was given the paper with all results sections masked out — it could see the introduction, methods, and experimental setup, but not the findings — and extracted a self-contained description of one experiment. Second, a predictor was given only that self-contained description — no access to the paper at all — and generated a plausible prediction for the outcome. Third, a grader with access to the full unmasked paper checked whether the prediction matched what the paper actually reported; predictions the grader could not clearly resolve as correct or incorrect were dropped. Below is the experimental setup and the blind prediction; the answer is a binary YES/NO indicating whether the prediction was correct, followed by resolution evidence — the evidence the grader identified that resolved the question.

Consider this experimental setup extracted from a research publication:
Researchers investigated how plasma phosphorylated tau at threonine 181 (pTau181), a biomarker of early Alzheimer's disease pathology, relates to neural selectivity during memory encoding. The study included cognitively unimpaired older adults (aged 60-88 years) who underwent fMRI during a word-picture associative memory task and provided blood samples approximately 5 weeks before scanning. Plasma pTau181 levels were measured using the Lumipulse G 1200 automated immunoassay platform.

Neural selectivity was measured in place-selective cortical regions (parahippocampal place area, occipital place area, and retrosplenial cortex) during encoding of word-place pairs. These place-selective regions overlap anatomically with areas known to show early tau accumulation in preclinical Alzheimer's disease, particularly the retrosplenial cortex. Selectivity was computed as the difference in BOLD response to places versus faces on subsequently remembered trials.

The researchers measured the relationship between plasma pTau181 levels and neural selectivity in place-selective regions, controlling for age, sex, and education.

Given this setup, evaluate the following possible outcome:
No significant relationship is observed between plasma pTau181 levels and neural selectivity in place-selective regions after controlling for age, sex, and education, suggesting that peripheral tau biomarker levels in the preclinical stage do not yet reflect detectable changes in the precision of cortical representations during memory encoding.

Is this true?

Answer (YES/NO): NO